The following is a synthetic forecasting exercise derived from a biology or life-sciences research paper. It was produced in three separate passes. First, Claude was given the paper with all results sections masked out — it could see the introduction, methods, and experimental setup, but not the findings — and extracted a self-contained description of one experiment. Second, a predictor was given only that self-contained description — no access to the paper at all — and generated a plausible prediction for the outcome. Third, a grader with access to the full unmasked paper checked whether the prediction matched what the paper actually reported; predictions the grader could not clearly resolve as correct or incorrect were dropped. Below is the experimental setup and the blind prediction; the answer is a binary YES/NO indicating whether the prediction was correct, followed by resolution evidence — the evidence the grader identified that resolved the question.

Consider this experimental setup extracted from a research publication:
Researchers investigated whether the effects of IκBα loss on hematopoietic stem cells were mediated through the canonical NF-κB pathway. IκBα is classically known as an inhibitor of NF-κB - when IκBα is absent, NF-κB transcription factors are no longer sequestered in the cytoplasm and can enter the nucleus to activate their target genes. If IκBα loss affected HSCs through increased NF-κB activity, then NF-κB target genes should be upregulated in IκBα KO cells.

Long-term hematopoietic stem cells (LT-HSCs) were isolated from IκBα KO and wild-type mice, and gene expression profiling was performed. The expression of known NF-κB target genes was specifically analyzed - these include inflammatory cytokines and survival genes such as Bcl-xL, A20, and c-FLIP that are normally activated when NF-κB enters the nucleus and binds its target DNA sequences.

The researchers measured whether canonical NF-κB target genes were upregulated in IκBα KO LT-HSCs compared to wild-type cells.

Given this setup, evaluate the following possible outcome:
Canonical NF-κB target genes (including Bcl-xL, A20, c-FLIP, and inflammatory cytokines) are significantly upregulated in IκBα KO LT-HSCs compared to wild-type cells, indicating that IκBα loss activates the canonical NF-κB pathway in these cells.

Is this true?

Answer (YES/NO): NO